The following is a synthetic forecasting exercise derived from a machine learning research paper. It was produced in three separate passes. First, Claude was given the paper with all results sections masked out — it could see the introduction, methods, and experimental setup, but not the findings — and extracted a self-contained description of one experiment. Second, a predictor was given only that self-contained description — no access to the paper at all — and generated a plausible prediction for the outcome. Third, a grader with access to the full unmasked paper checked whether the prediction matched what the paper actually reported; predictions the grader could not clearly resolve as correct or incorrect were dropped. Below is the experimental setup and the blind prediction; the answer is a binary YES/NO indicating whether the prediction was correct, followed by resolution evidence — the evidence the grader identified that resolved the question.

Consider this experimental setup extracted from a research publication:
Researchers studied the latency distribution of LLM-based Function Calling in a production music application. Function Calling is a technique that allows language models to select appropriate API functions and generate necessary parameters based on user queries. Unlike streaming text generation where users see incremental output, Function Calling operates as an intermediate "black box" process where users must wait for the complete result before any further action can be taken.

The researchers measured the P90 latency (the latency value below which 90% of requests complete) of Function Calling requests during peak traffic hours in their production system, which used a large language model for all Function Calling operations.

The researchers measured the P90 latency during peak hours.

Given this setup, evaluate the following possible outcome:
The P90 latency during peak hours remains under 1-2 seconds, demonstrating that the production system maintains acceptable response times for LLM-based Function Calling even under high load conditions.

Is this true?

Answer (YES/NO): NO